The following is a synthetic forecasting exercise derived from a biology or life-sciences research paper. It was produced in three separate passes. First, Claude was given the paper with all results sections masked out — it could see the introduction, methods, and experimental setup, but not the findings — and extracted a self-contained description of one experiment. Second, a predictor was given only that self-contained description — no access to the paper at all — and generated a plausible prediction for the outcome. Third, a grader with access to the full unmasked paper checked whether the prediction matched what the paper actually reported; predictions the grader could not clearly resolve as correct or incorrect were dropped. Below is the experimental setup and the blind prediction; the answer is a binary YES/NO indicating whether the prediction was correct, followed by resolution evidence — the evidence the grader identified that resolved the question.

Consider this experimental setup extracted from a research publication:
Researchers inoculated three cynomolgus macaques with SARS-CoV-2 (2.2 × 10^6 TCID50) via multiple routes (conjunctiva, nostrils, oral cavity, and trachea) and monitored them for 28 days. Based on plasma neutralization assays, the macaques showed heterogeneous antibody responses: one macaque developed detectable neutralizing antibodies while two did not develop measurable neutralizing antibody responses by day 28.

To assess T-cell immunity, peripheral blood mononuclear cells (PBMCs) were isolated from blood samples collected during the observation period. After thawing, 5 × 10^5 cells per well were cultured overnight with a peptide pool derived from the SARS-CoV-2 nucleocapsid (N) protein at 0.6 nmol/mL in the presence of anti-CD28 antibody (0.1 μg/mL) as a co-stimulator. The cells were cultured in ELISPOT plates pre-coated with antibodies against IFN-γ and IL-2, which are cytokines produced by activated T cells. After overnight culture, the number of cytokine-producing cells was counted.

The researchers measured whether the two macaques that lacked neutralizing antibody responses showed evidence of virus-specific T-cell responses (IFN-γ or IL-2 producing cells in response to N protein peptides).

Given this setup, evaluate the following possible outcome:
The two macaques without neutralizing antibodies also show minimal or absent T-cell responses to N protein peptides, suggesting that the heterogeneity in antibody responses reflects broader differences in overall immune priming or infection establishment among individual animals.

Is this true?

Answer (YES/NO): NO